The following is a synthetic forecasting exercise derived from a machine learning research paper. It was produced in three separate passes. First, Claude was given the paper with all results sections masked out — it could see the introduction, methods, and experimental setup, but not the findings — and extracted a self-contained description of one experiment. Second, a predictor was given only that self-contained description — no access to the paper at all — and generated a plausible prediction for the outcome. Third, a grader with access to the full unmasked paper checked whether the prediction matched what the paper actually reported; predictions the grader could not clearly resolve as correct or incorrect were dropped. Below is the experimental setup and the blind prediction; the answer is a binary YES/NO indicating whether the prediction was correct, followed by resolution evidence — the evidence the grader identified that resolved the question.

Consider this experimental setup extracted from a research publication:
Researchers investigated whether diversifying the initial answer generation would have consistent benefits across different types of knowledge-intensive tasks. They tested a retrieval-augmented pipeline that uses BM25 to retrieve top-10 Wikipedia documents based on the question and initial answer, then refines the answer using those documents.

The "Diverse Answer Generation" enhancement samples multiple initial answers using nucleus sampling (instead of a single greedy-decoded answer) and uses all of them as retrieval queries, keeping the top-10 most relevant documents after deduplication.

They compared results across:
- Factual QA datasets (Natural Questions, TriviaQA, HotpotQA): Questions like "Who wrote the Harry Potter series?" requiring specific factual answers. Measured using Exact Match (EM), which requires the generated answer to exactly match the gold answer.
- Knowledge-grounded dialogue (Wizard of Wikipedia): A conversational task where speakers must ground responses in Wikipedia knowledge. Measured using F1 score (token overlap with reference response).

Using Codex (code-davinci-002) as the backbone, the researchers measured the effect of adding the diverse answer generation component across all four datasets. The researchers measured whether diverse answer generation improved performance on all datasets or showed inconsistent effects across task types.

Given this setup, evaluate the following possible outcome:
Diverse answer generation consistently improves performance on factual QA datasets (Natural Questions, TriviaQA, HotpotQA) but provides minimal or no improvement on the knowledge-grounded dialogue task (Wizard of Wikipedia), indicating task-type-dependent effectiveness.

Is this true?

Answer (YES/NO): NO